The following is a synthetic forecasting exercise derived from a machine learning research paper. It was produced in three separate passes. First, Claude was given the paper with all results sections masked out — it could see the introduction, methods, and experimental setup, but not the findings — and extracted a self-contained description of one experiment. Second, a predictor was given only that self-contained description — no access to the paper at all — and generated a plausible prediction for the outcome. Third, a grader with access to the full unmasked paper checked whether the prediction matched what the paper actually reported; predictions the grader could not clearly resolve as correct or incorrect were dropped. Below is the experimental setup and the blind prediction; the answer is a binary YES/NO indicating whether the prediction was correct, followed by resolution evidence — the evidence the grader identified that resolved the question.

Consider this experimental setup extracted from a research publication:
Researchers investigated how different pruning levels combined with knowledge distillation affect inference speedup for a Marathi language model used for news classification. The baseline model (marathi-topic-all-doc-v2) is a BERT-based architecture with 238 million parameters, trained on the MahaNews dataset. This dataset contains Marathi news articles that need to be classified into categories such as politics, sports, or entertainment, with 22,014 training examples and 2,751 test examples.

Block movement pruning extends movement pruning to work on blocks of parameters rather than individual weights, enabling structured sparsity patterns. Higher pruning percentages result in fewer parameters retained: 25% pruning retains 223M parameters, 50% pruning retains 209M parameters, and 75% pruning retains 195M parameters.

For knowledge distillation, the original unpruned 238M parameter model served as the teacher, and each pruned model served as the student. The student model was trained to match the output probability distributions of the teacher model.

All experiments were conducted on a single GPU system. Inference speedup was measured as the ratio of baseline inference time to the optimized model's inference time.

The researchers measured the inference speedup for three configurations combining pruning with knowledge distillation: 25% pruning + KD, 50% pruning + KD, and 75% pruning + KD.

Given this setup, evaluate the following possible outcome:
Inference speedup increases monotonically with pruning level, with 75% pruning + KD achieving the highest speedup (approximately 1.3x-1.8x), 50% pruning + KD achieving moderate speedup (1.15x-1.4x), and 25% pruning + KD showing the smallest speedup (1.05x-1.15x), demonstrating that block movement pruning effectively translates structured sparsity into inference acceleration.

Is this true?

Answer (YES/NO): NO